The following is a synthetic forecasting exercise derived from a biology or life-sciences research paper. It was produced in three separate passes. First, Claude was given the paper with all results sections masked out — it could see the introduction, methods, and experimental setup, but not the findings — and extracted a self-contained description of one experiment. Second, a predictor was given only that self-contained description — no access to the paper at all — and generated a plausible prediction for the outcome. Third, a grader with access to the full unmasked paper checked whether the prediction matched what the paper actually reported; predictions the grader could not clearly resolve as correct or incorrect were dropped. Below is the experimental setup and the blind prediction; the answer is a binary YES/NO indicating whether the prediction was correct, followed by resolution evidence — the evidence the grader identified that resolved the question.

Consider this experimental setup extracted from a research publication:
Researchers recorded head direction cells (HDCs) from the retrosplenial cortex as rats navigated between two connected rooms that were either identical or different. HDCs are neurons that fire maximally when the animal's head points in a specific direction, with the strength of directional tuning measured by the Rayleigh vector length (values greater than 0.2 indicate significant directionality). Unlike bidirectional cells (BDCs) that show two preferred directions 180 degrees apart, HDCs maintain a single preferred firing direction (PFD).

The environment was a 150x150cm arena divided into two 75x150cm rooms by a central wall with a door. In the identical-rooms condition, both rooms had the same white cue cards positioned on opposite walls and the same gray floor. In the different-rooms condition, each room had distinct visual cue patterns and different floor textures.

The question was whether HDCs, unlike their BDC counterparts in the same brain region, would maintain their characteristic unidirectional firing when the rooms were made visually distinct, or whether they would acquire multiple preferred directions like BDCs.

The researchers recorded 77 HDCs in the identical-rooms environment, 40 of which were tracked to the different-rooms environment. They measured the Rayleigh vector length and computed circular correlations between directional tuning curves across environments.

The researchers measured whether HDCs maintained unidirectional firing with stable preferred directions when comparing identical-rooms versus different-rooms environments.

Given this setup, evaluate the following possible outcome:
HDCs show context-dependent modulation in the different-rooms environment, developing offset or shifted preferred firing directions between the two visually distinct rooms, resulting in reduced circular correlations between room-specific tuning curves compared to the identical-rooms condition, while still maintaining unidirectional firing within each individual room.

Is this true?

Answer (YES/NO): NO